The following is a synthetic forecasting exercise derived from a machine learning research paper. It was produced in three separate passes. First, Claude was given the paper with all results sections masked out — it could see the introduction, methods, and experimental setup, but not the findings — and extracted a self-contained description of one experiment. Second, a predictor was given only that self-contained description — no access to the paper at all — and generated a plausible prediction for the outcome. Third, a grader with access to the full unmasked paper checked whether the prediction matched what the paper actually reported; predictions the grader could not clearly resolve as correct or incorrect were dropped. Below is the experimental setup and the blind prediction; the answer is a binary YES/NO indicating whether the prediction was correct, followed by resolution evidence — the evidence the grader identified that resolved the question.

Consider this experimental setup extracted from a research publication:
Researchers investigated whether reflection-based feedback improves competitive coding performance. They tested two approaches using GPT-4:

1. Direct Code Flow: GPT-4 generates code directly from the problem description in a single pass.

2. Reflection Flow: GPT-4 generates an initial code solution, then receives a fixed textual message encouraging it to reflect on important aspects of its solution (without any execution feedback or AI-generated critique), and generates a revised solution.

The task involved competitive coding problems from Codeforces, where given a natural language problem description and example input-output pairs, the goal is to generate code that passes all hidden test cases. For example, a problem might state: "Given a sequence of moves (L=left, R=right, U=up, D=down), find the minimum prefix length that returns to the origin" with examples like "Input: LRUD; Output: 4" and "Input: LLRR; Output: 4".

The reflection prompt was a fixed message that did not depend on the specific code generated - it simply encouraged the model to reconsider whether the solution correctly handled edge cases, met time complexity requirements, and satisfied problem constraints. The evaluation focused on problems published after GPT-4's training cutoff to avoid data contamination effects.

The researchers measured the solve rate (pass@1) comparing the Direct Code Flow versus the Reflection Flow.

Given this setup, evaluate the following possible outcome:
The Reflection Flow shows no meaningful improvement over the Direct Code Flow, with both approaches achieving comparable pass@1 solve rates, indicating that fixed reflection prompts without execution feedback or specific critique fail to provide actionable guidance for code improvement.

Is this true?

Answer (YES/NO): YES